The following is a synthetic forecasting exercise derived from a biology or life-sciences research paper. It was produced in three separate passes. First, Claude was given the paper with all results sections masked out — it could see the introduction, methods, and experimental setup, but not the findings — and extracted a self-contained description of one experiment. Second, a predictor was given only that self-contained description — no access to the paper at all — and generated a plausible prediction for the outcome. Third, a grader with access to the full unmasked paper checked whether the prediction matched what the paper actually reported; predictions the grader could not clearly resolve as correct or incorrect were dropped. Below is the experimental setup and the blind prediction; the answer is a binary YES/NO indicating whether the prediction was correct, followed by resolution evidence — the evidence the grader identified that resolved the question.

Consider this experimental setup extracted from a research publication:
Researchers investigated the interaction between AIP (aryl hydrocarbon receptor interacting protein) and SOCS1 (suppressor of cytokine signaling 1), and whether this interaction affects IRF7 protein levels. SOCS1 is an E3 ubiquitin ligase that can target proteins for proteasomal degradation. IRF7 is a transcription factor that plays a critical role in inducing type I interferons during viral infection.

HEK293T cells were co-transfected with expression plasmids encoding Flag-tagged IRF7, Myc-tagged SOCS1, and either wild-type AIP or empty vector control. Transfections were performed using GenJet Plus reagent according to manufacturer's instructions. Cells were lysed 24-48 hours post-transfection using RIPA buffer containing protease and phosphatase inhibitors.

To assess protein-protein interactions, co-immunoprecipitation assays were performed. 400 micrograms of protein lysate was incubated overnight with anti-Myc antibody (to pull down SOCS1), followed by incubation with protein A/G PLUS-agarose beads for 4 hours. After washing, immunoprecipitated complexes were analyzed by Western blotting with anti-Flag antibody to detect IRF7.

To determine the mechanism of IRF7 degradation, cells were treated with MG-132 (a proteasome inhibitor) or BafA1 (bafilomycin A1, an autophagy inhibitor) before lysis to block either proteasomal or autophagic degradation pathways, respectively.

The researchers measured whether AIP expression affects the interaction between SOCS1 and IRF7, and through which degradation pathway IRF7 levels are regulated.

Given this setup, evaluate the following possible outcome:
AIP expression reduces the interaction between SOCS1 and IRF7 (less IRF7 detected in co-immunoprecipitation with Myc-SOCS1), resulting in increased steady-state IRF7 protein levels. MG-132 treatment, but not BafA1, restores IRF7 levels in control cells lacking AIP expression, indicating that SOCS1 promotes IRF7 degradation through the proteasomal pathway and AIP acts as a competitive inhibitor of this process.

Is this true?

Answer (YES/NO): NO